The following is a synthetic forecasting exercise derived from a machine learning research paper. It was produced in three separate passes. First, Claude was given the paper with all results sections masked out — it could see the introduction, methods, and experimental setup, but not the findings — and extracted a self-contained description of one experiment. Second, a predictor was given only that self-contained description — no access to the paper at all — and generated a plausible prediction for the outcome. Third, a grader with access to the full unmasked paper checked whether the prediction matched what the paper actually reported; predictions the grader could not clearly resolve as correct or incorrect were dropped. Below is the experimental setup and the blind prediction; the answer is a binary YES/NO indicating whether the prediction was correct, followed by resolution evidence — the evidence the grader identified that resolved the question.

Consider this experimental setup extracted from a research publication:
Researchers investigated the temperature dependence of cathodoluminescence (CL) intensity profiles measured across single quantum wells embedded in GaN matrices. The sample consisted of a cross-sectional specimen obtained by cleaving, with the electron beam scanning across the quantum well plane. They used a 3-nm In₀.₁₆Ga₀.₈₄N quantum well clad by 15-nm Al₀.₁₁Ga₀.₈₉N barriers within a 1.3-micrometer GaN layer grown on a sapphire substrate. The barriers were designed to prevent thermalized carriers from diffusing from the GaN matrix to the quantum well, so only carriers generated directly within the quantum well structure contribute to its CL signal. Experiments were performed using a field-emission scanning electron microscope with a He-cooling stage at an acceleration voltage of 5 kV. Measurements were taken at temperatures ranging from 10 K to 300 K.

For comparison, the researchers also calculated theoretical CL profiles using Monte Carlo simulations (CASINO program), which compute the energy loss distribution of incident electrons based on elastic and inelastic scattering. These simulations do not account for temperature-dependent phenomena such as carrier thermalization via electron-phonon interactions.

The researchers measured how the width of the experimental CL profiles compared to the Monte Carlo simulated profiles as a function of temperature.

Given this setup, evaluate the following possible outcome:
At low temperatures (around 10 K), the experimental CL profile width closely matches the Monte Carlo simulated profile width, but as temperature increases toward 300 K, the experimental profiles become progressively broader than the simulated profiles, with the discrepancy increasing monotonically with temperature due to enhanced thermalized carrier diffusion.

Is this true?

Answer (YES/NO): NO